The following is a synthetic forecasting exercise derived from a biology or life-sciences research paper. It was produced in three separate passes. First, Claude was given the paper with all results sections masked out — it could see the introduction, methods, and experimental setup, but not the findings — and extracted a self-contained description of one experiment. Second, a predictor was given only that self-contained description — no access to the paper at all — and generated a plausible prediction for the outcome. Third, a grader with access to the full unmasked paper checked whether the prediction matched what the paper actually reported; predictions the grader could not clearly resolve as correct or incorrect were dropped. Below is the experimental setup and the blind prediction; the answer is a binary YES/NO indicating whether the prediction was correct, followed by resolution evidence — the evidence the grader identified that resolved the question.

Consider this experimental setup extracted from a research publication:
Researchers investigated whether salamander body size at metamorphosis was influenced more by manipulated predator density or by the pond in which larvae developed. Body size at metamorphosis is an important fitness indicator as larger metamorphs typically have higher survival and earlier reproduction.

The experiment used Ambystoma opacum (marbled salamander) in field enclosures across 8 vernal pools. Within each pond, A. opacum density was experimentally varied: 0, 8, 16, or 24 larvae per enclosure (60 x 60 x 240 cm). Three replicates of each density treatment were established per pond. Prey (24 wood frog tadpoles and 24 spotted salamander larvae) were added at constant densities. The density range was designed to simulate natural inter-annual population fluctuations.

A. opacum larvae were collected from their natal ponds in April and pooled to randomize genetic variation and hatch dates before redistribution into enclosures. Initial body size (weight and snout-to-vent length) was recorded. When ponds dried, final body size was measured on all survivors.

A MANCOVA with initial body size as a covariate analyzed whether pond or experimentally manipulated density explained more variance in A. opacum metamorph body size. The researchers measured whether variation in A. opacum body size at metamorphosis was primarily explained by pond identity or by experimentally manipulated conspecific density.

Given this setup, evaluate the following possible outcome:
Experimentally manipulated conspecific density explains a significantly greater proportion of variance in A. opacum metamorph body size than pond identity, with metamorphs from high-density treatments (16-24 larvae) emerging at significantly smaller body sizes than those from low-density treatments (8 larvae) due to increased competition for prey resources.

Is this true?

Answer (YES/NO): NO